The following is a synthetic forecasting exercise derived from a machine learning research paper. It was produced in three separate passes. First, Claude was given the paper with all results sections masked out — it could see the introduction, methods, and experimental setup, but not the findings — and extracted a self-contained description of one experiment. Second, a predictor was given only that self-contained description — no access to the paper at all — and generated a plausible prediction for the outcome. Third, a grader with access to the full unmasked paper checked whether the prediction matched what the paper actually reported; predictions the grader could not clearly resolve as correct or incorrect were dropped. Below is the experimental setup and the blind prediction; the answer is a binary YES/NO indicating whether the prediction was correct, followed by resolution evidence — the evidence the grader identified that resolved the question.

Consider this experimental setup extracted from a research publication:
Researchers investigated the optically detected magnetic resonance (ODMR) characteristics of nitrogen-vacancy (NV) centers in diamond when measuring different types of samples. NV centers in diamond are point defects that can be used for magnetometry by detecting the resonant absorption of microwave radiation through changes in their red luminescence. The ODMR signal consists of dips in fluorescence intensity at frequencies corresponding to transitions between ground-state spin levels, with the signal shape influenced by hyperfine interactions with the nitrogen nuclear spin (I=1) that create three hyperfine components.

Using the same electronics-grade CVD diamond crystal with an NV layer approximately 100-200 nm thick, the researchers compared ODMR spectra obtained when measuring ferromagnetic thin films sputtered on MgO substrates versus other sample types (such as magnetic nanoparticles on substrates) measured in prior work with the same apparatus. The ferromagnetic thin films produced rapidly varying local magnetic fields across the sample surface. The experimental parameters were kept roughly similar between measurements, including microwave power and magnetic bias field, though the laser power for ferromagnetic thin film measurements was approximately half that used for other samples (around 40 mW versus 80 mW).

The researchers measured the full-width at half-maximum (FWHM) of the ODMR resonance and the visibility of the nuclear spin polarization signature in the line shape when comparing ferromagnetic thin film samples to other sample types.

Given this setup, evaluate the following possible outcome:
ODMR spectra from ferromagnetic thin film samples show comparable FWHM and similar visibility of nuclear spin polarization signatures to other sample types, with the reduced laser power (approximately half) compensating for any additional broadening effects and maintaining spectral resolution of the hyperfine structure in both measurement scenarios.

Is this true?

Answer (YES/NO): NO